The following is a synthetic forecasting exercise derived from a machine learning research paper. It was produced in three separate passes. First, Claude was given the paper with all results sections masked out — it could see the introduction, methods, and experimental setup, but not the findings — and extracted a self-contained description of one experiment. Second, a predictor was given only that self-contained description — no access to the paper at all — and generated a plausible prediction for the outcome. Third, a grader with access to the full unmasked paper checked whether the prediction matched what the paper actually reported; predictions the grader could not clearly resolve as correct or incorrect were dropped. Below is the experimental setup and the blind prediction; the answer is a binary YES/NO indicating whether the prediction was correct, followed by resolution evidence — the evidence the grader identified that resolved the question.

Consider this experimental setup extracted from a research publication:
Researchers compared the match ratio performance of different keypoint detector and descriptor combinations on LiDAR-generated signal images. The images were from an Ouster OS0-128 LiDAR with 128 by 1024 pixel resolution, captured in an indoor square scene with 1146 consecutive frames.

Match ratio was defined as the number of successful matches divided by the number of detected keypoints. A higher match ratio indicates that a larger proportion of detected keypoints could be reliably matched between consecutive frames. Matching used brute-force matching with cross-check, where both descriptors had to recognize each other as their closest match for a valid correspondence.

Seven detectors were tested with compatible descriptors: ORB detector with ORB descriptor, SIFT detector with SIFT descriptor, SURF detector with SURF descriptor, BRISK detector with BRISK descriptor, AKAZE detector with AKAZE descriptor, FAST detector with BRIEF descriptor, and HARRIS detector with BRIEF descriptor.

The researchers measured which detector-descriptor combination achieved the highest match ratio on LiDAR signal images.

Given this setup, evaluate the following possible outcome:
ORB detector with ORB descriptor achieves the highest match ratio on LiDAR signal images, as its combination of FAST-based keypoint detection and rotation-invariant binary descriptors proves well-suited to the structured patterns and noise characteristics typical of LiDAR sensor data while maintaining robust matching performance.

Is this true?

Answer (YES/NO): NO